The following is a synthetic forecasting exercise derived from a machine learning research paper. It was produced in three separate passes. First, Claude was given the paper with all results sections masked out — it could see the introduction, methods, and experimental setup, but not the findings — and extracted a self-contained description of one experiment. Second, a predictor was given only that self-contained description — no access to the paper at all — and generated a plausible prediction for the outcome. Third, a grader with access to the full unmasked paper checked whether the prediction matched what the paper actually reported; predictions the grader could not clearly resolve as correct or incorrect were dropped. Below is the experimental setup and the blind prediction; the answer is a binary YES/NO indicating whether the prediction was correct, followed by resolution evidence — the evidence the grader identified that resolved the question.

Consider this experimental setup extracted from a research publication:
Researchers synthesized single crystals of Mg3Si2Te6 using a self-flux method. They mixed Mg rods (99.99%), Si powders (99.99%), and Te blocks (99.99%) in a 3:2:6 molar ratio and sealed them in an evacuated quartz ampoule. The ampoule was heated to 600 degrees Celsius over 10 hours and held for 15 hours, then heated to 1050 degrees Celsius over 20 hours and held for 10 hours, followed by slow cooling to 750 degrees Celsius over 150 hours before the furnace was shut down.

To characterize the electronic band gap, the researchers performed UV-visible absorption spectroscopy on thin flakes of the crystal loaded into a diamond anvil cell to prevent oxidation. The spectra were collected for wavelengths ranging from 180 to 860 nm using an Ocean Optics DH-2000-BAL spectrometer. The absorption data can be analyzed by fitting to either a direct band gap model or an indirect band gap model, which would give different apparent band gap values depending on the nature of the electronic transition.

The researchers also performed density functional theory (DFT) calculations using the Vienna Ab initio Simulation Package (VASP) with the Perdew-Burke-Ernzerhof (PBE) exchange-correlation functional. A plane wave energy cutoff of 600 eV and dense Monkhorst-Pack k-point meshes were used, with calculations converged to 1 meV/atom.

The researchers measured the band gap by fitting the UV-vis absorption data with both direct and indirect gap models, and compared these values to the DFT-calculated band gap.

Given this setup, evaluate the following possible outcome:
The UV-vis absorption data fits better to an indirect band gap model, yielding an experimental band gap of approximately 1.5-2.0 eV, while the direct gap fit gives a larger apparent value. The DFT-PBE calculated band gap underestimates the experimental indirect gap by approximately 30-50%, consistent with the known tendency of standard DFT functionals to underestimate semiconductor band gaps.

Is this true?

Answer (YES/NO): NO